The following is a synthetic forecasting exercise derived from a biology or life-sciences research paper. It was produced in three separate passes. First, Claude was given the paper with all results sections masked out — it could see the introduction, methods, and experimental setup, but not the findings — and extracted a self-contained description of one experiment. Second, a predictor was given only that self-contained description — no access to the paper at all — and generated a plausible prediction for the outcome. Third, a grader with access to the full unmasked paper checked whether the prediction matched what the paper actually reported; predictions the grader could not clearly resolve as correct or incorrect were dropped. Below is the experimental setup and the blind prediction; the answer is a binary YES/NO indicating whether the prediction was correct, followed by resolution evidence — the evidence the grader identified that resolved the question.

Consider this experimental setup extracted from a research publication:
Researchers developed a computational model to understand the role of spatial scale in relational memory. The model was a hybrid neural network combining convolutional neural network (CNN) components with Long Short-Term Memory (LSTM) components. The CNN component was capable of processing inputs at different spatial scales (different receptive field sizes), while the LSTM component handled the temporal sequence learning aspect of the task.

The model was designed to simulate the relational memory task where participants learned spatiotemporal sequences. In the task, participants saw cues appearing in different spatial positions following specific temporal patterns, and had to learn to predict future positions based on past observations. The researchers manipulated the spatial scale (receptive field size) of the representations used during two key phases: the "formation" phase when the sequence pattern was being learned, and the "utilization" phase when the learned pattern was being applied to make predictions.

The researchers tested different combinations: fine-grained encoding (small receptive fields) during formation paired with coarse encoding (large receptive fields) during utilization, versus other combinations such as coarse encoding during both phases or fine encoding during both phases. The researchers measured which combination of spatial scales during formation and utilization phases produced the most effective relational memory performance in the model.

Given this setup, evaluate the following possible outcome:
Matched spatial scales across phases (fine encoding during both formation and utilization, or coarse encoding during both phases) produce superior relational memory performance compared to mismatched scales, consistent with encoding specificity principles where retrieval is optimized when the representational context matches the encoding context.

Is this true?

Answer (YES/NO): NO